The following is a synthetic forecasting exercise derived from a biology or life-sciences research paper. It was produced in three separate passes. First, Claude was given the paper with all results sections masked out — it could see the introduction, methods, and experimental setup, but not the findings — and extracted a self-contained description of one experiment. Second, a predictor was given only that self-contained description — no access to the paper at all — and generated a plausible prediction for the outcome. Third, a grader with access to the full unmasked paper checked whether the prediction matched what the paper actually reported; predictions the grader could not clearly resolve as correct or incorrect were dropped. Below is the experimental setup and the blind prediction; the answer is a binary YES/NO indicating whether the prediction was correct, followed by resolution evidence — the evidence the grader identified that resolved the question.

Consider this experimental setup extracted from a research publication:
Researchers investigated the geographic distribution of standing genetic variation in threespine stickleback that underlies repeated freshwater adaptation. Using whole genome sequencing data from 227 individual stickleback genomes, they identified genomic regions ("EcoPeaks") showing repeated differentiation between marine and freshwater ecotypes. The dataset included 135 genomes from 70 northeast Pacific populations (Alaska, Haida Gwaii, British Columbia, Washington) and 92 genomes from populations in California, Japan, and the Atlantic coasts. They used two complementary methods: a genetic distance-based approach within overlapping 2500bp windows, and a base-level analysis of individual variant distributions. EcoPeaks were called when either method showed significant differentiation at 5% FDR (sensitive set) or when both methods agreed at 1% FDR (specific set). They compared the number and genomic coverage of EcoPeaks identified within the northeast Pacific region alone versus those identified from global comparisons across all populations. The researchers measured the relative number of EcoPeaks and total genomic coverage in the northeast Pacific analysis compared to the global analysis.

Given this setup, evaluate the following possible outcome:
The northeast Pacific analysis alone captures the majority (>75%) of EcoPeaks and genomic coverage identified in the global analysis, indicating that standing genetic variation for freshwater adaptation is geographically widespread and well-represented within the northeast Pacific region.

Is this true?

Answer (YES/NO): NO